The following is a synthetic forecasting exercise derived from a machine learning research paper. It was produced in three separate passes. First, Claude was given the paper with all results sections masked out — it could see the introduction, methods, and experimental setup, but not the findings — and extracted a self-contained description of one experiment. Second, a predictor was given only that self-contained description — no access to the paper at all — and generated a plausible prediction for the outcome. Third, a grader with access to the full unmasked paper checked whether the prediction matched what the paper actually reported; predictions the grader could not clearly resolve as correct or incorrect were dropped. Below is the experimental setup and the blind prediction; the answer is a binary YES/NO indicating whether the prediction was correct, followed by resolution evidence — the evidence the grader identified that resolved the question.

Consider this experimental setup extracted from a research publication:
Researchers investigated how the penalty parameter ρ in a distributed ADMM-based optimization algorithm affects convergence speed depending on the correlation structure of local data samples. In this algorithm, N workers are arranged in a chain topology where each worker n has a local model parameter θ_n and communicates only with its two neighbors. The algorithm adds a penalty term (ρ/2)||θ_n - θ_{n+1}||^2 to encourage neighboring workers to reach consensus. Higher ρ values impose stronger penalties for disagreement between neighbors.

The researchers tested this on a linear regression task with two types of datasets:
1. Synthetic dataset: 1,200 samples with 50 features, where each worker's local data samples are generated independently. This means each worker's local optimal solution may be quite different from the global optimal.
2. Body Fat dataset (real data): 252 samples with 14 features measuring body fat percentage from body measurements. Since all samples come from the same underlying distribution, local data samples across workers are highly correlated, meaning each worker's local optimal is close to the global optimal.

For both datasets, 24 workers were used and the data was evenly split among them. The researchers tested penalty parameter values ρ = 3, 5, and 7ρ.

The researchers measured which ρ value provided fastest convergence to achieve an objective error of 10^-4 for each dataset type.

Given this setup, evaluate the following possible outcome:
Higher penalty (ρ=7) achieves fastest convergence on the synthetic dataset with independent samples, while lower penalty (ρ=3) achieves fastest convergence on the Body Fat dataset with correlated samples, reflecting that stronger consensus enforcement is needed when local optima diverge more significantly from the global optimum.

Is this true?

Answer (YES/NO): YES